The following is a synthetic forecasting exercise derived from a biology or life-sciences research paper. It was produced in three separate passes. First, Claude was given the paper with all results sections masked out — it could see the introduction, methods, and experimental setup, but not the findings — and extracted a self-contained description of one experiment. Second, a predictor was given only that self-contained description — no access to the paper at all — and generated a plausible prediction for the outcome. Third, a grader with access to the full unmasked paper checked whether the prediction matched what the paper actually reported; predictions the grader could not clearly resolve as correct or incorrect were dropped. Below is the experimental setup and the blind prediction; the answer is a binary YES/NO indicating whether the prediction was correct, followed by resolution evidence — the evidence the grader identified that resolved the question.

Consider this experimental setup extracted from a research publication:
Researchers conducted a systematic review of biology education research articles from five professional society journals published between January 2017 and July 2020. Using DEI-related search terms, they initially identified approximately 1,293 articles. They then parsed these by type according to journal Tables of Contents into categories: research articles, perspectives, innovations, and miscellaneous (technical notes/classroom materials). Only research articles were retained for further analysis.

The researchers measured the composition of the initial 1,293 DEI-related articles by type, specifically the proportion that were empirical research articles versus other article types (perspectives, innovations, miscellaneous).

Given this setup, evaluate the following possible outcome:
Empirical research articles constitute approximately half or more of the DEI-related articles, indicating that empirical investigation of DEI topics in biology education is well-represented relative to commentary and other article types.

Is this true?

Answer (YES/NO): YES